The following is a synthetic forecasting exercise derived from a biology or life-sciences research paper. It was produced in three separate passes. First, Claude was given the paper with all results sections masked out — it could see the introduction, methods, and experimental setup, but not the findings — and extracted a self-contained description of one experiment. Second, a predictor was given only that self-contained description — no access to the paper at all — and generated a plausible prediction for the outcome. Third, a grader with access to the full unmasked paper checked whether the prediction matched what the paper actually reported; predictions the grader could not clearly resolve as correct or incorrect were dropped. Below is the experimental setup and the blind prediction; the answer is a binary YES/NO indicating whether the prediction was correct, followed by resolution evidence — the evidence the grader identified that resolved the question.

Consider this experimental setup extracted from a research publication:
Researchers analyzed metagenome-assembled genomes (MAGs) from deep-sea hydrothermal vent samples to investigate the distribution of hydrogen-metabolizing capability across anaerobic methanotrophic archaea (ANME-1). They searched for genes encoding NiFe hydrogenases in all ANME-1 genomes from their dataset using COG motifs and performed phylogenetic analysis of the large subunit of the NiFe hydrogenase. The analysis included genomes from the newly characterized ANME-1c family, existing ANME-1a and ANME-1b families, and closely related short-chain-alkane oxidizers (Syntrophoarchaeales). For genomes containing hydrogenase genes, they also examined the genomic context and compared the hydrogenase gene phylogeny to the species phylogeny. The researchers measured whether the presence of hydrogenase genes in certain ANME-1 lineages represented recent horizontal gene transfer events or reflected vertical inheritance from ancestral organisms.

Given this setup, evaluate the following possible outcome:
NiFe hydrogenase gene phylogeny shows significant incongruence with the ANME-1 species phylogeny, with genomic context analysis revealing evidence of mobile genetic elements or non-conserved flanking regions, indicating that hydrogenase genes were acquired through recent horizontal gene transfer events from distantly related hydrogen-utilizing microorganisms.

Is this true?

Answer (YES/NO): NO